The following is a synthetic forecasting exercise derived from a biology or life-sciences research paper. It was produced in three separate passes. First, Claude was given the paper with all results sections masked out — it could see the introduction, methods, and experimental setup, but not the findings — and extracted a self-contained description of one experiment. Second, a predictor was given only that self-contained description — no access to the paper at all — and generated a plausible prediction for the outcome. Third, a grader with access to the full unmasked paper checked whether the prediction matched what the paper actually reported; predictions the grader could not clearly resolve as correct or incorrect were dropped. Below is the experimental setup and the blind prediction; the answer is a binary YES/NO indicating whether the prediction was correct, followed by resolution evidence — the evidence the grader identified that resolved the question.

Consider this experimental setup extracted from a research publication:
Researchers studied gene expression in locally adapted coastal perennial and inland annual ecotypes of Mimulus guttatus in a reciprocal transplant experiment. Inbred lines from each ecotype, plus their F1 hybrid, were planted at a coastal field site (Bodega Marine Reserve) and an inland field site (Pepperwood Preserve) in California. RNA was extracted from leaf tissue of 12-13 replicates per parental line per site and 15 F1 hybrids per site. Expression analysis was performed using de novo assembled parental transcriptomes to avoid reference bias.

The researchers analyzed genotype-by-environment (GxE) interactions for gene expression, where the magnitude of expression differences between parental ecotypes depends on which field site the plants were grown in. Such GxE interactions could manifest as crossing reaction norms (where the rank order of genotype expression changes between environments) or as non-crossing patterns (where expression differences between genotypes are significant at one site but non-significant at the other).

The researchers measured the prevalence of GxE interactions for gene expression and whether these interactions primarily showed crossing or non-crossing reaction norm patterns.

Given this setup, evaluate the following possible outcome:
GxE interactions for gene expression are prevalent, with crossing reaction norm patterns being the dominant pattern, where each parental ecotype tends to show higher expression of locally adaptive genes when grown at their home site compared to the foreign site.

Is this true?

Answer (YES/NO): NO